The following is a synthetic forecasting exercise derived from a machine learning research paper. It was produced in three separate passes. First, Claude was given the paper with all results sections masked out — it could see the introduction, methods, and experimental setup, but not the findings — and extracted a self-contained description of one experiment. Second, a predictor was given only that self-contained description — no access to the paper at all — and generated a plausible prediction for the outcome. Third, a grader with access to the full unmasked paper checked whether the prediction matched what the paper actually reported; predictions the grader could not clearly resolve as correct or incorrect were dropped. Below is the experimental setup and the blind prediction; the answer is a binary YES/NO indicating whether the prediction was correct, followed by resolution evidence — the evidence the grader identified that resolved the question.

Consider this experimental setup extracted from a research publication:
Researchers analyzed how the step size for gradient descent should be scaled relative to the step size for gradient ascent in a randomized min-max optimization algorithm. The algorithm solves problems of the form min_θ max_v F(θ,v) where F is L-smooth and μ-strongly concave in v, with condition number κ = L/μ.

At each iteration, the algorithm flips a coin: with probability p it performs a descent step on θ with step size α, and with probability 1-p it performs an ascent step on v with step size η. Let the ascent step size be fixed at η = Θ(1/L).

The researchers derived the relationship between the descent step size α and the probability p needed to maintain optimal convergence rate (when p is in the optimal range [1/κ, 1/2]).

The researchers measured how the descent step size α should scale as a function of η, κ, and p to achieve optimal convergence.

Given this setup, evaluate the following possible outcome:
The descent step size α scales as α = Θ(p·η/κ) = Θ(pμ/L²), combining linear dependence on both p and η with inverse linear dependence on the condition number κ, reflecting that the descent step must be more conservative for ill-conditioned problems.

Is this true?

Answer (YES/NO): NO